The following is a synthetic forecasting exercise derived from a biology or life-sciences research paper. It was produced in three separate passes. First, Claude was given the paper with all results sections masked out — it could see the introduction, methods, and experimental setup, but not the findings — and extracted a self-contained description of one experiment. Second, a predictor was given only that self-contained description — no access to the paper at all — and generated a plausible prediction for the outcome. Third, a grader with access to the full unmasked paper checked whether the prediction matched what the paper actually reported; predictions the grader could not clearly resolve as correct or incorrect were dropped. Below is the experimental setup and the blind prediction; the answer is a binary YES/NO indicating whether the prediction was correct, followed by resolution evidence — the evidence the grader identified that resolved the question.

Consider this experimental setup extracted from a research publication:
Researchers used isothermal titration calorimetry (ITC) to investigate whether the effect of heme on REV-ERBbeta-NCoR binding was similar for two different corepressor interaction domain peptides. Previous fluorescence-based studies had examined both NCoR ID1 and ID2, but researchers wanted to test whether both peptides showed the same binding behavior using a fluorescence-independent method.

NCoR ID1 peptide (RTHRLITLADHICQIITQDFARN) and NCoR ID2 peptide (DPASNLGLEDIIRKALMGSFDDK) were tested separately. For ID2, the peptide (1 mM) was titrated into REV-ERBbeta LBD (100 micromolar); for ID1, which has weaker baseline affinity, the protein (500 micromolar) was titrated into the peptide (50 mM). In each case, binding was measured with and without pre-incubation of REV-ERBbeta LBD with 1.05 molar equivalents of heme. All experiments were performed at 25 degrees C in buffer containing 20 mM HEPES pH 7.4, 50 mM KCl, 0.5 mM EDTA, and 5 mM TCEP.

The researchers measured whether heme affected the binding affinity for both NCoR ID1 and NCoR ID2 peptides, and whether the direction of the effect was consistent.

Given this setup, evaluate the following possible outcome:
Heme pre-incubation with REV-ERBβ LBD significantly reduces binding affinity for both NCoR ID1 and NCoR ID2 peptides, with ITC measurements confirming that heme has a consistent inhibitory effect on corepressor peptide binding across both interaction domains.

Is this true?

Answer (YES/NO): NO